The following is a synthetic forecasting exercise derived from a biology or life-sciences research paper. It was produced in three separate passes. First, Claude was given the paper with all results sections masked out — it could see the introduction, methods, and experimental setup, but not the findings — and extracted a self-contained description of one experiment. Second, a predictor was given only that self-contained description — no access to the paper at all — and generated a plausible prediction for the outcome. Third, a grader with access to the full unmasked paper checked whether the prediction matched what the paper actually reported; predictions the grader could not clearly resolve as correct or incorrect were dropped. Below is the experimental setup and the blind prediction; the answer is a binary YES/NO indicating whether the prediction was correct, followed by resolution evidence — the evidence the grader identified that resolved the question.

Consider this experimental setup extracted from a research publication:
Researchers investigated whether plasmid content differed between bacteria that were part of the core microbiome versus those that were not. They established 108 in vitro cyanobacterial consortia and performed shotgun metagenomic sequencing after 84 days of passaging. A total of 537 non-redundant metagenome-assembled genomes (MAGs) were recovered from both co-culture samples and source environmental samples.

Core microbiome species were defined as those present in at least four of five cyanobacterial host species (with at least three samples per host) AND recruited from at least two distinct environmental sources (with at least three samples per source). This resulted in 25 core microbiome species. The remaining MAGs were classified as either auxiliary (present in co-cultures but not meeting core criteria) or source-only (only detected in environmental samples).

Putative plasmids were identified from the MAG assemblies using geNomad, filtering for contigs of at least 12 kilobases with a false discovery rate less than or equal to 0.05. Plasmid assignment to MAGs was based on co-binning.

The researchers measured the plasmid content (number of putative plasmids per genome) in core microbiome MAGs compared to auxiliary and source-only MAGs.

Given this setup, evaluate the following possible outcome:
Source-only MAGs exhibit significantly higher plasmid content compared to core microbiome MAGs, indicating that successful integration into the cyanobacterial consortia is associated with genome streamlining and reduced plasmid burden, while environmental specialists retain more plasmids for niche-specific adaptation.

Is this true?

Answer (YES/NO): NO